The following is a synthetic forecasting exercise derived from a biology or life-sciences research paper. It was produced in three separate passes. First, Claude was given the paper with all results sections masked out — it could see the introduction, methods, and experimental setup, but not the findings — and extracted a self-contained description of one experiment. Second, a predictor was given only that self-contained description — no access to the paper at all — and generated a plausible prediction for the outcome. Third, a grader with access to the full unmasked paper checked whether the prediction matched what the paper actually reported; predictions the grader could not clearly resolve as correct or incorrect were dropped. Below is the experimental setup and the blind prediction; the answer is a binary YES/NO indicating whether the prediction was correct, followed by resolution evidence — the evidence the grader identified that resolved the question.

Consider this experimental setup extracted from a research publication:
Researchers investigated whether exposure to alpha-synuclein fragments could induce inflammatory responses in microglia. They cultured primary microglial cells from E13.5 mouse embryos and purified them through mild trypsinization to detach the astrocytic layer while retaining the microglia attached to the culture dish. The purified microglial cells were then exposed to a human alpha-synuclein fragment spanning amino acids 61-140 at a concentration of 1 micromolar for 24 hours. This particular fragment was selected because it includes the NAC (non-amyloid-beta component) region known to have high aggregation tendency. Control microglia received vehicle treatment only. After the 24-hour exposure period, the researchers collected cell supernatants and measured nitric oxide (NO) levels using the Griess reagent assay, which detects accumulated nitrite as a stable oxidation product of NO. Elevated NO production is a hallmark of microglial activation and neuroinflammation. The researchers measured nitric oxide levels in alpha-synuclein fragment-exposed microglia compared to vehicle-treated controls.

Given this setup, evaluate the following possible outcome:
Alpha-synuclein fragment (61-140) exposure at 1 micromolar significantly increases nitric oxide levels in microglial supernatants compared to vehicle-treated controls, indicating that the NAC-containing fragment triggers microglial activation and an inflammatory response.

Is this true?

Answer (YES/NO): YES